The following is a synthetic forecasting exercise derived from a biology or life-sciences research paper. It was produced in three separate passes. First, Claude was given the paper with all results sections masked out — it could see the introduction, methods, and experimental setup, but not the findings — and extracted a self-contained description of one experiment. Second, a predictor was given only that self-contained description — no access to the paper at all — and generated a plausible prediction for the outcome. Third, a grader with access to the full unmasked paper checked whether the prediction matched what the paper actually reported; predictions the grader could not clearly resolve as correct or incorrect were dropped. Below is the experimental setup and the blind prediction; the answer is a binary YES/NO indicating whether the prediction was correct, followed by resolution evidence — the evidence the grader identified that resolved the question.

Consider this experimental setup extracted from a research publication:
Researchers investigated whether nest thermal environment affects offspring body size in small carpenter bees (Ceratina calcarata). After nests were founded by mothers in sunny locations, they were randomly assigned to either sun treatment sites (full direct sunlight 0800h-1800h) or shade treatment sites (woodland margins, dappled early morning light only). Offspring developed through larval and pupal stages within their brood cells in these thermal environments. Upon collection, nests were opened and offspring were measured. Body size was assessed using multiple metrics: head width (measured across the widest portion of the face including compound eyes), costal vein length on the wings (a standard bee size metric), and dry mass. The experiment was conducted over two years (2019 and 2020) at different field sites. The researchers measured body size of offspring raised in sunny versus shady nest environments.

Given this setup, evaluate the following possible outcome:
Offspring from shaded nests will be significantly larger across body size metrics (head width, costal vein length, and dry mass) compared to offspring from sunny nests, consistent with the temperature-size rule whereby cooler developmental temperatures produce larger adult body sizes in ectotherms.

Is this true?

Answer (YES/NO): NO